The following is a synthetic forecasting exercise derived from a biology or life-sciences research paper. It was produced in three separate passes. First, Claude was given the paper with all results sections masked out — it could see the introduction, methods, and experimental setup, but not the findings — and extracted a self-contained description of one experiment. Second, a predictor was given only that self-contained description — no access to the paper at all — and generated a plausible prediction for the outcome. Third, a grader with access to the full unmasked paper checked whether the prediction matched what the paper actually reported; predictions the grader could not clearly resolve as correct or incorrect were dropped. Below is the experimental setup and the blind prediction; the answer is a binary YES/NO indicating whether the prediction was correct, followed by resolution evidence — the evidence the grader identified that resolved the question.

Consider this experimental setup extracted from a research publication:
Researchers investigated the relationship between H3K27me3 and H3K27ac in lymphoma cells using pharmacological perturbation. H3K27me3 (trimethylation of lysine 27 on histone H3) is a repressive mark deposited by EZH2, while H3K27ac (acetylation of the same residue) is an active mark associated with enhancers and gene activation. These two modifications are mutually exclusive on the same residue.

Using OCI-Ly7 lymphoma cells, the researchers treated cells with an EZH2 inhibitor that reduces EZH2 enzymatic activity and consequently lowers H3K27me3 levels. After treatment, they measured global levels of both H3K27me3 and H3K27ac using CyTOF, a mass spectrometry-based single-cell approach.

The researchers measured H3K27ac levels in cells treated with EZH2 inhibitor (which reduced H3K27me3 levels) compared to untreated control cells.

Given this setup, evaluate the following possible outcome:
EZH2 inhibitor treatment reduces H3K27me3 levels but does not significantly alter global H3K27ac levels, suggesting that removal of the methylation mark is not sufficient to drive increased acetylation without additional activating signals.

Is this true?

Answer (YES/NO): NO